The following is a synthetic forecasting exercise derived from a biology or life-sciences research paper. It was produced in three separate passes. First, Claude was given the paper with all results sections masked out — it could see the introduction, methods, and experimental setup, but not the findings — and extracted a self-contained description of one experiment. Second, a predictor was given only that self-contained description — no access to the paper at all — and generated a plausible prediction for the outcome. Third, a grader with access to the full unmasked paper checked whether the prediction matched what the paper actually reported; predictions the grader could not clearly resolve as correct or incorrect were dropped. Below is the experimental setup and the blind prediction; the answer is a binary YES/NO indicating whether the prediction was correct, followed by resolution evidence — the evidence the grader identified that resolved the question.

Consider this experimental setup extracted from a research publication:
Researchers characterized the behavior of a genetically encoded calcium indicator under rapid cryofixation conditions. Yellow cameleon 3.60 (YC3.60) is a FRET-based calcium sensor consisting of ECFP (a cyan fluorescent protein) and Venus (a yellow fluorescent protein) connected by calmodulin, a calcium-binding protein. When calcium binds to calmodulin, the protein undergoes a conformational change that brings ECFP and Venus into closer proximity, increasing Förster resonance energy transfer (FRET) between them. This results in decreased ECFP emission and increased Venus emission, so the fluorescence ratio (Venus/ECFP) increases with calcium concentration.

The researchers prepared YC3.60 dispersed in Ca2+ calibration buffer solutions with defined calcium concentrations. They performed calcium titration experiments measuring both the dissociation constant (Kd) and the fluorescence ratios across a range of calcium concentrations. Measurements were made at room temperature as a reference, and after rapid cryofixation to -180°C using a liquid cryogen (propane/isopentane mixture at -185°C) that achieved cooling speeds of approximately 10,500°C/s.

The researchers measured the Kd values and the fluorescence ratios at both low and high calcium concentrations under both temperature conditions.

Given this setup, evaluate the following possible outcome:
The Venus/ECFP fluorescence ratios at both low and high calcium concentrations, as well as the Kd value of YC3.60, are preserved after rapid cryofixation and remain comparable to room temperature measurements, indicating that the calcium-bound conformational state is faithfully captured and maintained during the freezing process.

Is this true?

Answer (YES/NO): NO